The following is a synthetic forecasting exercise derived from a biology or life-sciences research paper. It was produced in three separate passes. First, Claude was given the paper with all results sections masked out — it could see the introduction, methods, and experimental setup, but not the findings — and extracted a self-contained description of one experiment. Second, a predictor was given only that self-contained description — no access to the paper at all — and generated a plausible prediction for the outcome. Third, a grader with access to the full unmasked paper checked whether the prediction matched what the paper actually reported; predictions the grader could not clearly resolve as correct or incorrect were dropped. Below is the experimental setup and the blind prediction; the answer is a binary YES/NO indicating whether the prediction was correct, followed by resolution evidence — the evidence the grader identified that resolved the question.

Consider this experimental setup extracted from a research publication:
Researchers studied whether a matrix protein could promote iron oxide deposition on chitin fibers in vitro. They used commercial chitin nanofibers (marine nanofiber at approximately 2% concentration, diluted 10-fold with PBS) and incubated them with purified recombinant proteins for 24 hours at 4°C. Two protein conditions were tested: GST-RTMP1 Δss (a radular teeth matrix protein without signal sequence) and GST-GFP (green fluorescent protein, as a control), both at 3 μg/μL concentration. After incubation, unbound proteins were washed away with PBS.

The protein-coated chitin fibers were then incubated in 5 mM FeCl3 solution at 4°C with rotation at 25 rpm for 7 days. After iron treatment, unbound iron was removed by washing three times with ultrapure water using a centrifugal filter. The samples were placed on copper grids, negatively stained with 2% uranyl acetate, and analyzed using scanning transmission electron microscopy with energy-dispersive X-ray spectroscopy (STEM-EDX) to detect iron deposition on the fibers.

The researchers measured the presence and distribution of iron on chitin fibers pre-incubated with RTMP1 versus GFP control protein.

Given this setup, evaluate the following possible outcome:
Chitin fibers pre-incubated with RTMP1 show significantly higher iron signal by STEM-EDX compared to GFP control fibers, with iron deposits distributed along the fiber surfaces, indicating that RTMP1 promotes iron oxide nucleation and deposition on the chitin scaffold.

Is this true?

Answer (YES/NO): YES